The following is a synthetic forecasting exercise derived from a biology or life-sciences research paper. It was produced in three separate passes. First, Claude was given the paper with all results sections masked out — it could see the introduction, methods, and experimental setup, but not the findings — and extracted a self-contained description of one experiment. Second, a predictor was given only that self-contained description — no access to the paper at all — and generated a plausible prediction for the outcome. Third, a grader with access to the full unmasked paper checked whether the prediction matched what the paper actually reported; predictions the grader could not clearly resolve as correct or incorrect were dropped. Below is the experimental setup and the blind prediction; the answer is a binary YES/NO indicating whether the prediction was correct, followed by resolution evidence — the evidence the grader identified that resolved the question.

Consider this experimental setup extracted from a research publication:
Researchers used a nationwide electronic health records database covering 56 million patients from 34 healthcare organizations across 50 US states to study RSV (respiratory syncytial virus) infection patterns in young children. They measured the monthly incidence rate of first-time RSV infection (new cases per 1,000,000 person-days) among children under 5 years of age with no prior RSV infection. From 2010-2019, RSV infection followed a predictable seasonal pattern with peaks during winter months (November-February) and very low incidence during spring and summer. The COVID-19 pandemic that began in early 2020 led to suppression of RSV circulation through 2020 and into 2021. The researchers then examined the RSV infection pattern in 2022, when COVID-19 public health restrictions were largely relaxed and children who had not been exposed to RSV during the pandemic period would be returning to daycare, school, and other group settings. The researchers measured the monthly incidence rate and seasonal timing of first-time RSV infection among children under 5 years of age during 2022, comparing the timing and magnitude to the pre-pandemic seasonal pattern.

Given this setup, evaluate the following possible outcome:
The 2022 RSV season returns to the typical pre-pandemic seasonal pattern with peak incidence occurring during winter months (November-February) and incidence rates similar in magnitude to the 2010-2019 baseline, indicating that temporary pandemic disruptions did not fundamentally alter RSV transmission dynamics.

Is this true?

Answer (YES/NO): NO